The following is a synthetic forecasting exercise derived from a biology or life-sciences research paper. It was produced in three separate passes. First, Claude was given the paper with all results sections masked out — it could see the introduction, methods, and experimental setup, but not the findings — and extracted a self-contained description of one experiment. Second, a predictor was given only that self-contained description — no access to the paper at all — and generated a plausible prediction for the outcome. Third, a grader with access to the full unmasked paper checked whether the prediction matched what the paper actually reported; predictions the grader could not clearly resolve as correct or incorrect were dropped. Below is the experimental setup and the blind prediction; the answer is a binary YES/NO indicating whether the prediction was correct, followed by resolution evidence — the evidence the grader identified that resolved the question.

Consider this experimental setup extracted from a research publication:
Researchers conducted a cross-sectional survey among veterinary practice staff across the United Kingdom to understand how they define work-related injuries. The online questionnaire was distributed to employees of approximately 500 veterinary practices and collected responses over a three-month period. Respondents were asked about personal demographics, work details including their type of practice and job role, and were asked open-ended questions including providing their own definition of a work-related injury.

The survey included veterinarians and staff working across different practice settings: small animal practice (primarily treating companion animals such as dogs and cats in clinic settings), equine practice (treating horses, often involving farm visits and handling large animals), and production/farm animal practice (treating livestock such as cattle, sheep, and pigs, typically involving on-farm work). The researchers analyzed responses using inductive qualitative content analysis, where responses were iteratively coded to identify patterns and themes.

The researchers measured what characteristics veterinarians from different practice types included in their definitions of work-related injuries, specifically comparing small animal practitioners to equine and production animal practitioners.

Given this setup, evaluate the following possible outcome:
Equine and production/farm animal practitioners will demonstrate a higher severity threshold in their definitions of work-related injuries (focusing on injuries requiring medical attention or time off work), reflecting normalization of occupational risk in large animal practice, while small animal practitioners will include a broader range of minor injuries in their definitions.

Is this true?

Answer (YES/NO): NO